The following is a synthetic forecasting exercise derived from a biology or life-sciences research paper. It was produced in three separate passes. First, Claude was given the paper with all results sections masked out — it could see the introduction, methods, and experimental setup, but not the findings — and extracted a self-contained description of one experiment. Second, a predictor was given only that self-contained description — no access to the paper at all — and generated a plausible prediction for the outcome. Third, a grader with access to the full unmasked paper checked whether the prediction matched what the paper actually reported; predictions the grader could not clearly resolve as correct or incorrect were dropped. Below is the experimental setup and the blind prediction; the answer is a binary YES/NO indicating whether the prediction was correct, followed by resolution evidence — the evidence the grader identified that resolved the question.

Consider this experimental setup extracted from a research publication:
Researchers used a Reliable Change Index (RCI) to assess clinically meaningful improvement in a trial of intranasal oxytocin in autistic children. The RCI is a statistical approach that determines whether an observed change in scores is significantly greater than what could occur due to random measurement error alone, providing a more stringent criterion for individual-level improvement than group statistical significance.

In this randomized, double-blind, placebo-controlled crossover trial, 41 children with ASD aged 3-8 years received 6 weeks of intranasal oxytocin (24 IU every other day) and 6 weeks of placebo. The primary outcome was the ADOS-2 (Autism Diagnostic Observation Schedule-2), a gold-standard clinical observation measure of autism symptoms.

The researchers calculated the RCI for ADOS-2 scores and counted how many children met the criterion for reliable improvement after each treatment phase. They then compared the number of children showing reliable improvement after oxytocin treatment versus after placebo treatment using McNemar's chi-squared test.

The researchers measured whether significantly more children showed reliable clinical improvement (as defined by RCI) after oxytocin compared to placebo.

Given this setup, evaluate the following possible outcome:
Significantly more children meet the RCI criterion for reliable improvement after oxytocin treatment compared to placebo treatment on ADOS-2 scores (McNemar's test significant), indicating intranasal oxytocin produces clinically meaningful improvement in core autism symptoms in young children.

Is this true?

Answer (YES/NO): YES